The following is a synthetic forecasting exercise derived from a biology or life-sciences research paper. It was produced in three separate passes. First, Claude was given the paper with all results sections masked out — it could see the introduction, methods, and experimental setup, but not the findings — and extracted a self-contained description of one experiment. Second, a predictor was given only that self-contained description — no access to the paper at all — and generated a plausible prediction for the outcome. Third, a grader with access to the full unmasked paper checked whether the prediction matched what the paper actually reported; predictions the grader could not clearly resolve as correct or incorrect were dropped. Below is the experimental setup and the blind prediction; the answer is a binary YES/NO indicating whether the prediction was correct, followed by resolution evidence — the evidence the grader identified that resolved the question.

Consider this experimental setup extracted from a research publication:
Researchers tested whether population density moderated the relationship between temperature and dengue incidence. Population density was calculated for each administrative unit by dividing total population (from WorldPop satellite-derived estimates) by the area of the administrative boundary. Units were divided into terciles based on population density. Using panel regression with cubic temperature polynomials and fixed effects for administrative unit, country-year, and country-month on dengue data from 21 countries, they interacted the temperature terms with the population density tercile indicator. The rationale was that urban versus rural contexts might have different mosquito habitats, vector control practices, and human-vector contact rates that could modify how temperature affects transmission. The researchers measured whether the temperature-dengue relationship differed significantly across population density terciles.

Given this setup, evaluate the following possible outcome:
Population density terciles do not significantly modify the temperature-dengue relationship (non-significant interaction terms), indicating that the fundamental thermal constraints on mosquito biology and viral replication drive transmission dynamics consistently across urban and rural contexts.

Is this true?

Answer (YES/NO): YES